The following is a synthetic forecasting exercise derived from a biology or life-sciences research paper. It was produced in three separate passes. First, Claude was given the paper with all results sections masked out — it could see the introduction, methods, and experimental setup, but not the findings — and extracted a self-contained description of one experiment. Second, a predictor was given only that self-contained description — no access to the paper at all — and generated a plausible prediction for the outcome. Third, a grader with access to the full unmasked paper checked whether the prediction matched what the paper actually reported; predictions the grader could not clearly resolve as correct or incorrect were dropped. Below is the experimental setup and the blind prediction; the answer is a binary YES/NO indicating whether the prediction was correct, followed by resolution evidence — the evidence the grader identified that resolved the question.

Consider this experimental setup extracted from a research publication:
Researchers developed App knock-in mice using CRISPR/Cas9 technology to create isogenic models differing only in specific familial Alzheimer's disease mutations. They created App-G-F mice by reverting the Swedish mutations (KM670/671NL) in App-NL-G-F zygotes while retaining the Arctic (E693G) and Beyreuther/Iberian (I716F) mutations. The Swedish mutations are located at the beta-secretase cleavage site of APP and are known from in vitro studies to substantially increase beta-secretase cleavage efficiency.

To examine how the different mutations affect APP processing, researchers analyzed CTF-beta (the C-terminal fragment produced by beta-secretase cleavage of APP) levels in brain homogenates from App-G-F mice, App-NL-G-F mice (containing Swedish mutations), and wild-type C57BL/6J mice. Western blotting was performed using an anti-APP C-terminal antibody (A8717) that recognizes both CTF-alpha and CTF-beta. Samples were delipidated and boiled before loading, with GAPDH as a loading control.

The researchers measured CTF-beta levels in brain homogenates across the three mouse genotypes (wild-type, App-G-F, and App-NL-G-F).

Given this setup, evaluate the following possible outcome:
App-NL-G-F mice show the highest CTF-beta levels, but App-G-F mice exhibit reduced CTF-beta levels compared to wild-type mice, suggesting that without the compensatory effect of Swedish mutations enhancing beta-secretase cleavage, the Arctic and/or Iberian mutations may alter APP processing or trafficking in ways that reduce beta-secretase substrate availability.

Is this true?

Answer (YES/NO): NO